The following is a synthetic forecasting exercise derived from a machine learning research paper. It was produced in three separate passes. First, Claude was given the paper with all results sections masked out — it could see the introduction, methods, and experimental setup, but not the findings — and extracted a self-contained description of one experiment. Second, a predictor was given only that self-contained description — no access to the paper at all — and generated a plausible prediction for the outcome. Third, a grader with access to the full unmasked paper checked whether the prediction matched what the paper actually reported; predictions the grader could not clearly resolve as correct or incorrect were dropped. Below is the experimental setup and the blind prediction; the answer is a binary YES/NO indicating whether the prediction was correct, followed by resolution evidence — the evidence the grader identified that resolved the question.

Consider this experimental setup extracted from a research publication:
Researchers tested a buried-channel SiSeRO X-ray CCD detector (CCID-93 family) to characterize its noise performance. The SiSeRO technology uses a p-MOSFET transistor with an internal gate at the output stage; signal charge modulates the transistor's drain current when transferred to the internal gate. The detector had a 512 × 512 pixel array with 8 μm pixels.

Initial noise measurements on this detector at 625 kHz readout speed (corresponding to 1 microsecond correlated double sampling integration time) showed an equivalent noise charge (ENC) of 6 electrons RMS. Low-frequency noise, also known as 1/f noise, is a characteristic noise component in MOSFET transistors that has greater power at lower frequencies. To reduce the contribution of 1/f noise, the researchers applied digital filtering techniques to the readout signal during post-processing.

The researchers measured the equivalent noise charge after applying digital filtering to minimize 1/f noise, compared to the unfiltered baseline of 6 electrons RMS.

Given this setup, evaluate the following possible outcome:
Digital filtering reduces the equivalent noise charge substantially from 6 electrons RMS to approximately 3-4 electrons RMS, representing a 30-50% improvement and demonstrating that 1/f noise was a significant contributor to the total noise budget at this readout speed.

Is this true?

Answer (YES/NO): NO